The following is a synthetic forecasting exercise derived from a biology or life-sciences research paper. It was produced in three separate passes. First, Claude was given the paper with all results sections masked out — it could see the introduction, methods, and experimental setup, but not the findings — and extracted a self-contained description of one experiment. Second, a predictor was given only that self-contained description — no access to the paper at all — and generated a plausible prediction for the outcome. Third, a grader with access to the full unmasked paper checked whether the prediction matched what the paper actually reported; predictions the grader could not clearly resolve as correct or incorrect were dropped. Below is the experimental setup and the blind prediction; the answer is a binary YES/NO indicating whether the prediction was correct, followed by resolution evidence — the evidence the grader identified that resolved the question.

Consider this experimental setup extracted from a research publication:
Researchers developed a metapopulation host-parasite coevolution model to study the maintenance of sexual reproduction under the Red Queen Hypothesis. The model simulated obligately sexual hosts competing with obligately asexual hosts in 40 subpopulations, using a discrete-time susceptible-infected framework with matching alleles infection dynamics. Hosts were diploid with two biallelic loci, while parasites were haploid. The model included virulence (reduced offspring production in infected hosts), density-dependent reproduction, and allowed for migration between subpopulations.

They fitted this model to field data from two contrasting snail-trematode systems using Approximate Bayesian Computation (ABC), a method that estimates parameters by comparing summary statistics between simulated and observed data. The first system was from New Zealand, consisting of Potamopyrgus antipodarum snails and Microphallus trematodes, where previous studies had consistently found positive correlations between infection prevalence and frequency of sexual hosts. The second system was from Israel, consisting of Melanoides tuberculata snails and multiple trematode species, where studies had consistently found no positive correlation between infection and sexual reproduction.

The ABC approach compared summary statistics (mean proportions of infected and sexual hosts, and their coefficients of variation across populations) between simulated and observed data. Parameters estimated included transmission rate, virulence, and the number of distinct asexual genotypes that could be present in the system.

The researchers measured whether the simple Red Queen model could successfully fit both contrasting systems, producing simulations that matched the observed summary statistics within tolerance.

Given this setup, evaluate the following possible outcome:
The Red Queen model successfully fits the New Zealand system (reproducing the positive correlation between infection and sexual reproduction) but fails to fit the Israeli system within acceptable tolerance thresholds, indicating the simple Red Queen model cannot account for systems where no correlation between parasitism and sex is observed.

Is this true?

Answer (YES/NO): NO